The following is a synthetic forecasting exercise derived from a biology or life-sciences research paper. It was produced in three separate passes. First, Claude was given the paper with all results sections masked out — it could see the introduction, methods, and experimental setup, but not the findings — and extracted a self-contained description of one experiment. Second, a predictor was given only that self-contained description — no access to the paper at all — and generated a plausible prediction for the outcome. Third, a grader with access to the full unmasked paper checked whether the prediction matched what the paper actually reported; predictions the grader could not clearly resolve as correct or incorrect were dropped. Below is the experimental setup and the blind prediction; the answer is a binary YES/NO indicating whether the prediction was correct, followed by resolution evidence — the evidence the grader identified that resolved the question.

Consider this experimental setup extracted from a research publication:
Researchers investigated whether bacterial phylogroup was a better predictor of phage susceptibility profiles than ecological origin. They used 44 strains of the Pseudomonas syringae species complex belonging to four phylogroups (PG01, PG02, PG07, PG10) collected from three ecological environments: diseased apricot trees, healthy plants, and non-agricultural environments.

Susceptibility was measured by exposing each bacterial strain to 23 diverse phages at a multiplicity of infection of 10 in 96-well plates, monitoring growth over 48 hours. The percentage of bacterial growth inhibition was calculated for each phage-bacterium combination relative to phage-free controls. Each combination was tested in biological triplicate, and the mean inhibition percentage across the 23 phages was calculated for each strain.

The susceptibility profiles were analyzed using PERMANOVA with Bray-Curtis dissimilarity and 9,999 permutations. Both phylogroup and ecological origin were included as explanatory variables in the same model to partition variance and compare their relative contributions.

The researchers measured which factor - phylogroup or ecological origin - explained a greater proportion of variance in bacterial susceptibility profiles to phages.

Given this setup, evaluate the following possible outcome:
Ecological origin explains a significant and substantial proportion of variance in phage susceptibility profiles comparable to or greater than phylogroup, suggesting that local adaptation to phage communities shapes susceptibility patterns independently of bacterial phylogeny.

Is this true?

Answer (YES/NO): NO